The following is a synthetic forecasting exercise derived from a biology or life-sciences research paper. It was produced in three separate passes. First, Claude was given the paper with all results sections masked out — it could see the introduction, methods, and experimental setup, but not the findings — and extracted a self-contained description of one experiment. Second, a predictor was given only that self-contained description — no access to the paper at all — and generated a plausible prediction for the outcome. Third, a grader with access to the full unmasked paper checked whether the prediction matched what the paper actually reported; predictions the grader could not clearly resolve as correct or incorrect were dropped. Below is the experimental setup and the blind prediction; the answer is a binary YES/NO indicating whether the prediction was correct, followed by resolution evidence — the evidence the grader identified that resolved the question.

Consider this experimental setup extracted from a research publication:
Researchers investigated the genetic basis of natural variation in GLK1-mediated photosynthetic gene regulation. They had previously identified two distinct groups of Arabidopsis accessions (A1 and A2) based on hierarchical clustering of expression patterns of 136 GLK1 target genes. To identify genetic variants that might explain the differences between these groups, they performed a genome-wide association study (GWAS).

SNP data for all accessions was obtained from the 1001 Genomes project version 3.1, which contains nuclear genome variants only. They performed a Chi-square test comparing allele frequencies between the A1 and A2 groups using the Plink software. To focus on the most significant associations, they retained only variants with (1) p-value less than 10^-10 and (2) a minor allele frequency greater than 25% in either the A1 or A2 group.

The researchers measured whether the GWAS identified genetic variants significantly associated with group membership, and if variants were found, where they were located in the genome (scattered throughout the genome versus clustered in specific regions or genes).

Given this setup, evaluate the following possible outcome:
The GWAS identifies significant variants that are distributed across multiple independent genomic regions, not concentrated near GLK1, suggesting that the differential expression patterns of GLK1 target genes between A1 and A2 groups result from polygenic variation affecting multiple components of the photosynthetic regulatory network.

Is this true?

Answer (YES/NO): YES